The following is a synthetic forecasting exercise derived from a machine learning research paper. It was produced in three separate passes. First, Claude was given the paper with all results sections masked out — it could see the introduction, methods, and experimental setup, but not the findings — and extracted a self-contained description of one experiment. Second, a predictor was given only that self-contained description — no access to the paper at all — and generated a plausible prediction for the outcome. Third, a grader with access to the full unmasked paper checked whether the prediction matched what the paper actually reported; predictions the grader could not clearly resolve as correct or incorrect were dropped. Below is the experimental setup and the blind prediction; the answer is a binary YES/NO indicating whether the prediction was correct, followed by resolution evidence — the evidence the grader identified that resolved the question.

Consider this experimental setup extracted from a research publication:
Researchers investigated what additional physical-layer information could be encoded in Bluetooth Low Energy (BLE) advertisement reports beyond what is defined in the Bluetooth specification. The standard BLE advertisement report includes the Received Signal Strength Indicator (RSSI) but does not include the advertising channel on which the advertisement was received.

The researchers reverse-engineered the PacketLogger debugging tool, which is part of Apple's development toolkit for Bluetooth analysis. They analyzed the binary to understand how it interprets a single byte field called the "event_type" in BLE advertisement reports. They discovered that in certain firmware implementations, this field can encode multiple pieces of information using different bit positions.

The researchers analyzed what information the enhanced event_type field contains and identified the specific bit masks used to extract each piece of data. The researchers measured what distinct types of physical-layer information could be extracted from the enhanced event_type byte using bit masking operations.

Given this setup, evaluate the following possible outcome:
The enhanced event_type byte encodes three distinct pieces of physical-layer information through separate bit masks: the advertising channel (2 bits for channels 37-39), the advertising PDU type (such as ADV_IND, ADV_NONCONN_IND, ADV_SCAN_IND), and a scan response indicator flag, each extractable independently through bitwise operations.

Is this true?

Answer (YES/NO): NO